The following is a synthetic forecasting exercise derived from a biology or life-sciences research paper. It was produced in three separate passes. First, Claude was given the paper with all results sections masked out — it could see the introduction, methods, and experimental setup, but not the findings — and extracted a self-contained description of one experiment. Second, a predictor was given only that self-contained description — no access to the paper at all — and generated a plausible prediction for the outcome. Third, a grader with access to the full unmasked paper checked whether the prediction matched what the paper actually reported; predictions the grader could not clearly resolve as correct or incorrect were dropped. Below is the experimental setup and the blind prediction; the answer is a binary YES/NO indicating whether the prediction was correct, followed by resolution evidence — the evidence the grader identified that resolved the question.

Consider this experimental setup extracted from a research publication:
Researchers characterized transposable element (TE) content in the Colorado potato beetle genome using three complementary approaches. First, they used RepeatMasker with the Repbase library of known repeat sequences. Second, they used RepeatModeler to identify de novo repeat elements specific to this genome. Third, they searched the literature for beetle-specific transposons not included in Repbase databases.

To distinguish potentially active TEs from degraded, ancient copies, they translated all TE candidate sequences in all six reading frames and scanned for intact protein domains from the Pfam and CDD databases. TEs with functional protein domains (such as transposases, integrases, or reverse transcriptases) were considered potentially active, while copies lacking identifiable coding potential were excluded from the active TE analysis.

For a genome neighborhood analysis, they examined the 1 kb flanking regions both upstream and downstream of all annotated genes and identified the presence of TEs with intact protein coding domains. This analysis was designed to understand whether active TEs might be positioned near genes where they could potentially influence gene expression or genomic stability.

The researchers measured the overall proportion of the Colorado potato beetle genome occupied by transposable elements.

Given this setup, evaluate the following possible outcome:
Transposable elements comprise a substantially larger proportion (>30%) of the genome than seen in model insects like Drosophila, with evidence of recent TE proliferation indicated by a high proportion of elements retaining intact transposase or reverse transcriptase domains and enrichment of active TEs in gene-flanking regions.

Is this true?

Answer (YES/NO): NO